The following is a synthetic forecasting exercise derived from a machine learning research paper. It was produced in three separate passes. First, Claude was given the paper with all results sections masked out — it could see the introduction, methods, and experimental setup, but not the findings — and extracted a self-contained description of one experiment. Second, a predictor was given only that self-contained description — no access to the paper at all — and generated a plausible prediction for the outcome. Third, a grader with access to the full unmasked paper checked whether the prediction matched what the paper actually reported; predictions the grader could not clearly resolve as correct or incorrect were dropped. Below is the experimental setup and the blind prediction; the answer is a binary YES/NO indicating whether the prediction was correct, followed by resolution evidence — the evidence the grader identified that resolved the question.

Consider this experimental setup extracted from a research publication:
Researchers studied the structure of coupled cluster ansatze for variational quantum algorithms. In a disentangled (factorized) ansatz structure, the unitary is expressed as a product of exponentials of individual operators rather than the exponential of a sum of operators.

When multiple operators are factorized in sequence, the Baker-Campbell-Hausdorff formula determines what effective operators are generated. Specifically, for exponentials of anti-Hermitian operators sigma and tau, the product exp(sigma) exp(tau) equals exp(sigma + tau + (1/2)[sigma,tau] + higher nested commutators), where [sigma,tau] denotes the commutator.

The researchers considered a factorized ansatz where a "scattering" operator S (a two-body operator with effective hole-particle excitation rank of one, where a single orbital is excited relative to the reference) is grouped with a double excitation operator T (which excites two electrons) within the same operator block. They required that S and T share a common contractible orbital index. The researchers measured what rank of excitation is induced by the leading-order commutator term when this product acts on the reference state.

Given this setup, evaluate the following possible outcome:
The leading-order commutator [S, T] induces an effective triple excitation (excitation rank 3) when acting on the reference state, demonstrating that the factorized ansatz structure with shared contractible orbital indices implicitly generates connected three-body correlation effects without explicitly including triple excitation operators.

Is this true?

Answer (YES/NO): YES